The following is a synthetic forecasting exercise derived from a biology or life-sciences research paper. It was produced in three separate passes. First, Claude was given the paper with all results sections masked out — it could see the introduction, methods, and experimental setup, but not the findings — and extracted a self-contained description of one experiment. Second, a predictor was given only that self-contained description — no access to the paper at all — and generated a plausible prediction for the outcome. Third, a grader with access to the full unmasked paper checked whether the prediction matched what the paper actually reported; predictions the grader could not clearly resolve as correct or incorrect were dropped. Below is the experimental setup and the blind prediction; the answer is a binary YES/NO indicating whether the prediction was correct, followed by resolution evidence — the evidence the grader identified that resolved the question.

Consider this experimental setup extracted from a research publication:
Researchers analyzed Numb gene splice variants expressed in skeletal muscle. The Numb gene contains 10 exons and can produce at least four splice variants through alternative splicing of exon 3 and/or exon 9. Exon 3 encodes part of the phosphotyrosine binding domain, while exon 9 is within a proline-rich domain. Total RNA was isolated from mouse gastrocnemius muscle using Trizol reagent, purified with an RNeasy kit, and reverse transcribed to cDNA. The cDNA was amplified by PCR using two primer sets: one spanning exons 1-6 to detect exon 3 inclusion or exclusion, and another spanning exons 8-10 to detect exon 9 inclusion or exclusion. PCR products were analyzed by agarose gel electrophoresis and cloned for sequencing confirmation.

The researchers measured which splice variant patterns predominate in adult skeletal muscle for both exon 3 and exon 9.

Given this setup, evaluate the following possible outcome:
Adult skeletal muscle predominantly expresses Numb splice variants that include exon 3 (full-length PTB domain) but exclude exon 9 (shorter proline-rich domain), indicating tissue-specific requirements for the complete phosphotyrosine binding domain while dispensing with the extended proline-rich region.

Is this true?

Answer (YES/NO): NO